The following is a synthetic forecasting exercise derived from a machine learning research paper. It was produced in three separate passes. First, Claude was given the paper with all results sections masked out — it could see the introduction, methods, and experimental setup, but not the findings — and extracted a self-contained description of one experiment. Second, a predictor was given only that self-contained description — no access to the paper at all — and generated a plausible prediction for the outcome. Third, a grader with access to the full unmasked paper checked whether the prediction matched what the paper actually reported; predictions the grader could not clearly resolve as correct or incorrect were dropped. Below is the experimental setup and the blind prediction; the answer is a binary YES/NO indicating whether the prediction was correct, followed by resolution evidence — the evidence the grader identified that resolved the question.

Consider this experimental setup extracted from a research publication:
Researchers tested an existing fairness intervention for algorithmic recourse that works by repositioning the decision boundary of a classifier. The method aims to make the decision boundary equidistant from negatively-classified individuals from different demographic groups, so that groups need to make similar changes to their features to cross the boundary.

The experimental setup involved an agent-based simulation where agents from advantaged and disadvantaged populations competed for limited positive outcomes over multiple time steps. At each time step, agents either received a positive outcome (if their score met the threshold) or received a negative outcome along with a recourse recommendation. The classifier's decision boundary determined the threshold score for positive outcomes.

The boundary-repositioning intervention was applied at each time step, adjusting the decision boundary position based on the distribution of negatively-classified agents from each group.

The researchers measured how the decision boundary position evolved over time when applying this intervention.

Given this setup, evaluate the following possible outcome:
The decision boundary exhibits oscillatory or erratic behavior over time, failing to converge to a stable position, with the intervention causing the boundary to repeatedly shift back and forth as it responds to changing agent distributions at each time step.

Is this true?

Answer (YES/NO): NO